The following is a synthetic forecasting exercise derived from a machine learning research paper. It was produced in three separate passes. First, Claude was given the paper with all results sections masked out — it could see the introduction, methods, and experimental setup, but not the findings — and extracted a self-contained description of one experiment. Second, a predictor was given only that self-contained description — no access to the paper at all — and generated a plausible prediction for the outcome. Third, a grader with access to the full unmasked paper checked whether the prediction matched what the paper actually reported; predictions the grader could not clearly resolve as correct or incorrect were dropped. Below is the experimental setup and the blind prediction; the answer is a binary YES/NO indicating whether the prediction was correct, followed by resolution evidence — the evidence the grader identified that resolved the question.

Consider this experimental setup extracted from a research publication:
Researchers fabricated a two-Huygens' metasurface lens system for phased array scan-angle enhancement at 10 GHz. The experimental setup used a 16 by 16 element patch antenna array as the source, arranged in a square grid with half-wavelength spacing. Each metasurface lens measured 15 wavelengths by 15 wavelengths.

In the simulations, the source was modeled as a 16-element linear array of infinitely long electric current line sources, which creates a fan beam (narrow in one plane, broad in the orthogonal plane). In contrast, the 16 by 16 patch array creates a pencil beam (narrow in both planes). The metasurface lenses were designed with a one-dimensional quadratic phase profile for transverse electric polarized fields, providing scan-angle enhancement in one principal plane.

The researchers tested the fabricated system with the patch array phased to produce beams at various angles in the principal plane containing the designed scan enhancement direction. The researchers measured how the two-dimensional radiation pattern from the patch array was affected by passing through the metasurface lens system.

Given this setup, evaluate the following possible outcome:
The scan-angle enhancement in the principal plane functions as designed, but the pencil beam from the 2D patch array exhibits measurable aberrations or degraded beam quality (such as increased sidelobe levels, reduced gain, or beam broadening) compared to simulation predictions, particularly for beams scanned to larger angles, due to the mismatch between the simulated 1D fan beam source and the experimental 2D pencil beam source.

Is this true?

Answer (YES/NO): NO